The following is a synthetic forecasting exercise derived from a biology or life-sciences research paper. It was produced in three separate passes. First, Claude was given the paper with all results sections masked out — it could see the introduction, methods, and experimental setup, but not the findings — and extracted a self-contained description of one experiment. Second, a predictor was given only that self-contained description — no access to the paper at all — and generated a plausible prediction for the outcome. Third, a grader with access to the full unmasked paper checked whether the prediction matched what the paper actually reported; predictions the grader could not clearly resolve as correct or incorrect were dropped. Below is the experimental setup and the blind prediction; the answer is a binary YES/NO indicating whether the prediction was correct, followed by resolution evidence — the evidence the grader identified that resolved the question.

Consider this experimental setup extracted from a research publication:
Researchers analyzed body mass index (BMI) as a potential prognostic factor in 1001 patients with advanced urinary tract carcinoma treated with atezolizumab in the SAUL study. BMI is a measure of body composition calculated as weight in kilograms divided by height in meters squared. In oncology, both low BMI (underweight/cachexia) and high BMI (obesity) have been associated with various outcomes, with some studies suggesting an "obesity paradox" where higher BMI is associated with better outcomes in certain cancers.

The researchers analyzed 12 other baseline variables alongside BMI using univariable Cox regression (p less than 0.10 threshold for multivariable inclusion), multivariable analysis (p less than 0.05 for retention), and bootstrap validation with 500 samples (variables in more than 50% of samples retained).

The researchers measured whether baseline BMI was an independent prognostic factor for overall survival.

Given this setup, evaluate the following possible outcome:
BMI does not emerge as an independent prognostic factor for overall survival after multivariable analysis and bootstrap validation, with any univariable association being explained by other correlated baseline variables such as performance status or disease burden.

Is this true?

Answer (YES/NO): YES